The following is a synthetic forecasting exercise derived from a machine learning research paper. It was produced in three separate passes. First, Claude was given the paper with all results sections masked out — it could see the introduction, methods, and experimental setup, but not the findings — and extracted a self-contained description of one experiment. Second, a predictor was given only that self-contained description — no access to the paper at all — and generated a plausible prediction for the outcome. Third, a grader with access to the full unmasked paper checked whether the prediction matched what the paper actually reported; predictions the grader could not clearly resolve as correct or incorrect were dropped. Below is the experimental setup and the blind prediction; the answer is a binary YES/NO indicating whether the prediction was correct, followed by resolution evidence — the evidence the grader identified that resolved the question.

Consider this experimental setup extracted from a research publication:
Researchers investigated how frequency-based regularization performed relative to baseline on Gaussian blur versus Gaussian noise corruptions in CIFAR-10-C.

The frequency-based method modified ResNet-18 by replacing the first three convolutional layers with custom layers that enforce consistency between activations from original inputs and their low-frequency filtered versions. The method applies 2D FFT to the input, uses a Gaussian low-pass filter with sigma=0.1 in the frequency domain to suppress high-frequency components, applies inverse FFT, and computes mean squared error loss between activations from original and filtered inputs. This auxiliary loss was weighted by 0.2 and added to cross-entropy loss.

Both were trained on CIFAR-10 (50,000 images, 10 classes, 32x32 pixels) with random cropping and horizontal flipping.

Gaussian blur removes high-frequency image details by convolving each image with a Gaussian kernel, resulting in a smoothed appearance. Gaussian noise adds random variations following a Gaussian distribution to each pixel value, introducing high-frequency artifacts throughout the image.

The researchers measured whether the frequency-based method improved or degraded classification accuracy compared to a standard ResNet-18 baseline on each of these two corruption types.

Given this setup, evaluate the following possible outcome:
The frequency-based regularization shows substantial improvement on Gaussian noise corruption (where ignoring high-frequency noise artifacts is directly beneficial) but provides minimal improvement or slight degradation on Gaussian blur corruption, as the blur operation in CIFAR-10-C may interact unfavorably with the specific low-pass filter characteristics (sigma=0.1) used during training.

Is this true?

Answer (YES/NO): NO